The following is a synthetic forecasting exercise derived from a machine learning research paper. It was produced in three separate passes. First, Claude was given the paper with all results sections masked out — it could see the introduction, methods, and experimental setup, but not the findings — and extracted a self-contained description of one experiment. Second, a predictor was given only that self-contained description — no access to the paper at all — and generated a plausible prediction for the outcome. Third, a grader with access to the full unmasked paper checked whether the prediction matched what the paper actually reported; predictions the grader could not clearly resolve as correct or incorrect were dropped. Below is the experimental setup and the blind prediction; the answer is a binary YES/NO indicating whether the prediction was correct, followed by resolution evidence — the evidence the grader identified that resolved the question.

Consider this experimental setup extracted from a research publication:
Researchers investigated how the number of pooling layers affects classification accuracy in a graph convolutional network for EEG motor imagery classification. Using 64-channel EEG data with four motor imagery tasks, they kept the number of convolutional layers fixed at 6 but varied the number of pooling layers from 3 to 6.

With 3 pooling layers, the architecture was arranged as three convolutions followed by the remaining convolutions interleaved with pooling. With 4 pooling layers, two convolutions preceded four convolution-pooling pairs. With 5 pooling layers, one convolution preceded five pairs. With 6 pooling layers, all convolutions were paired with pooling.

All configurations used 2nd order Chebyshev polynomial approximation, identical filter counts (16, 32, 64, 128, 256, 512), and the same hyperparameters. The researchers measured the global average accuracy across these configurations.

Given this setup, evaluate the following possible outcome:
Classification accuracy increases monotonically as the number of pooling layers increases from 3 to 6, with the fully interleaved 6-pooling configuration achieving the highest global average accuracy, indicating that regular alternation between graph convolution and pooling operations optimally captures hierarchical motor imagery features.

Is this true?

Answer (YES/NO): YES